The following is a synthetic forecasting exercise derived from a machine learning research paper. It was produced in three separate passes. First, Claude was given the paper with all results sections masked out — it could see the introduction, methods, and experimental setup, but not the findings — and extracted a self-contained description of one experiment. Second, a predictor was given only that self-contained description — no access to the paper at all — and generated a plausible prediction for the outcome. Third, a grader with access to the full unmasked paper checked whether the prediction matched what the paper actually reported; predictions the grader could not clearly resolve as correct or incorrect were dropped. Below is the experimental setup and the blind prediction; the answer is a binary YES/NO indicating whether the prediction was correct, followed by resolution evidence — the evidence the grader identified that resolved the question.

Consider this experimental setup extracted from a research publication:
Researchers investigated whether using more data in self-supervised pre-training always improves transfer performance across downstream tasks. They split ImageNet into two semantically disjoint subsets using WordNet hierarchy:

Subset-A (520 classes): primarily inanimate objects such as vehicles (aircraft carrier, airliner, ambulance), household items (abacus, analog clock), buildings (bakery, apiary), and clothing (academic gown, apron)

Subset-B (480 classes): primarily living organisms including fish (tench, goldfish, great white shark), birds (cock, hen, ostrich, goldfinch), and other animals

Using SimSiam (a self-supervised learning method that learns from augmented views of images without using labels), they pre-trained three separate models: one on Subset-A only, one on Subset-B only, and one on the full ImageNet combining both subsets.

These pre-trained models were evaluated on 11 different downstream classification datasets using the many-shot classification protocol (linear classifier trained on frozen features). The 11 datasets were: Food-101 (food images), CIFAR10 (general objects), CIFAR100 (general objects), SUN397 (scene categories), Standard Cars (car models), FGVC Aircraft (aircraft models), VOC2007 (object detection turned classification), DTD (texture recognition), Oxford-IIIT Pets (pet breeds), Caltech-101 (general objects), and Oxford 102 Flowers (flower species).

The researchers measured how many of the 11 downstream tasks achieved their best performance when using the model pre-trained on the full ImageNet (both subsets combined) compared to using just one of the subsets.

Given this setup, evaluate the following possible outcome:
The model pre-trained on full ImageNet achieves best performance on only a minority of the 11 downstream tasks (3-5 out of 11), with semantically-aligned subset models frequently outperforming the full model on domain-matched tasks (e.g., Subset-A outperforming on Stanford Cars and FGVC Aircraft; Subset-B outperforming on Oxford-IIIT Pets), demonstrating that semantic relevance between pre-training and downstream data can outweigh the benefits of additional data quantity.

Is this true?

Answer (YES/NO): YES